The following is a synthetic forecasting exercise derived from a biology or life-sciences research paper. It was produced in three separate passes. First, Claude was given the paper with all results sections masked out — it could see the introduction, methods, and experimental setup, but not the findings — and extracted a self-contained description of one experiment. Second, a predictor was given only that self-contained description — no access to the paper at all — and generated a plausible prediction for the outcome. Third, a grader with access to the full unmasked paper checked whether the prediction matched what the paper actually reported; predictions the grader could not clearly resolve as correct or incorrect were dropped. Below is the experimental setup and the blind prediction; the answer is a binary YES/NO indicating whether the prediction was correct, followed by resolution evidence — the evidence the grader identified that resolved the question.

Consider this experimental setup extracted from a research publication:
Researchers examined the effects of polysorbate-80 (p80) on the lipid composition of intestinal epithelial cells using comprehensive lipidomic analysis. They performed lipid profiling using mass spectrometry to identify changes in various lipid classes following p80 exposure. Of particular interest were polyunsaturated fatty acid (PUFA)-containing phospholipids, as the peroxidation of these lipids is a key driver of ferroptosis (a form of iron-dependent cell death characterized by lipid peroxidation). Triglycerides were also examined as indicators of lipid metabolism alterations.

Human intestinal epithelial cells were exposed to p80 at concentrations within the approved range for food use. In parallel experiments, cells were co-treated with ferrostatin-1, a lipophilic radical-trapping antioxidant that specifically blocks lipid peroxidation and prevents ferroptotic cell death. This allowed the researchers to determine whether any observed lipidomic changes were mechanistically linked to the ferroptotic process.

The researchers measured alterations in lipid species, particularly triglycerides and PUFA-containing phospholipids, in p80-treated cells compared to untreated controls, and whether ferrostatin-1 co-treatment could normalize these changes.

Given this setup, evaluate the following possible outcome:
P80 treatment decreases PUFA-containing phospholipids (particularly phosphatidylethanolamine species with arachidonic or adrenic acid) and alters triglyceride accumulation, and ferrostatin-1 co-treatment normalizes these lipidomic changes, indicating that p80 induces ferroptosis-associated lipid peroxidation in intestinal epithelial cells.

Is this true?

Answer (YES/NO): NO